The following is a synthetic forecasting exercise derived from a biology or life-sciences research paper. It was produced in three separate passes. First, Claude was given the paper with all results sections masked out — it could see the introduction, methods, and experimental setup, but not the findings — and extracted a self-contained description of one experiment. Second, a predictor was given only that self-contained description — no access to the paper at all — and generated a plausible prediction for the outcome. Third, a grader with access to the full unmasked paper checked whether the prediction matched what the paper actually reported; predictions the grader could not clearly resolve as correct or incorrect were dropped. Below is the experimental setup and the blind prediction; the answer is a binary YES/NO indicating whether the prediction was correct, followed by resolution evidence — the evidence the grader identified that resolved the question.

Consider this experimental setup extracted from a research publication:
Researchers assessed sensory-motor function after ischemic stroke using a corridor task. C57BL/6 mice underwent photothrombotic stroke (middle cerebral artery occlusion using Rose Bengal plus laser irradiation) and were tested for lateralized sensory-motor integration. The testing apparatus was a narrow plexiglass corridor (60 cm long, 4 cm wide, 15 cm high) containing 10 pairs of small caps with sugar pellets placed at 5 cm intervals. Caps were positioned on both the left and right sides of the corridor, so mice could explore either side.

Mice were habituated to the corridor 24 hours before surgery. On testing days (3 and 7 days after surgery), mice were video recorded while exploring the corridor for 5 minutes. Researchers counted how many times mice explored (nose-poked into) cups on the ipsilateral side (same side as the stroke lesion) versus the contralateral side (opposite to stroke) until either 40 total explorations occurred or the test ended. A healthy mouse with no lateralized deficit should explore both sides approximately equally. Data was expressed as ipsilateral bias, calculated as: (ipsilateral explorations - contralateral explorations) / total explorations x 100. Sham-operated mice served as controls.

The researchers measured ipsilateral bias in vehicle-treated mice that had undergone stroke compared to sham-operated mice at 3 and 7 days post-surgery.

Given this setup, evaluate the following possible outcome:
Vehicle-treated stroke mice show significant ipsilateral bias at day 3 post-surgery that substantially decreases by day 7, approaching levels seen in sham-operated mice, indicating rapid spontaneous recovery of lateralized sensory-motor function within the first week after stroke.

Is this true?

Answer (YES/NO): NO